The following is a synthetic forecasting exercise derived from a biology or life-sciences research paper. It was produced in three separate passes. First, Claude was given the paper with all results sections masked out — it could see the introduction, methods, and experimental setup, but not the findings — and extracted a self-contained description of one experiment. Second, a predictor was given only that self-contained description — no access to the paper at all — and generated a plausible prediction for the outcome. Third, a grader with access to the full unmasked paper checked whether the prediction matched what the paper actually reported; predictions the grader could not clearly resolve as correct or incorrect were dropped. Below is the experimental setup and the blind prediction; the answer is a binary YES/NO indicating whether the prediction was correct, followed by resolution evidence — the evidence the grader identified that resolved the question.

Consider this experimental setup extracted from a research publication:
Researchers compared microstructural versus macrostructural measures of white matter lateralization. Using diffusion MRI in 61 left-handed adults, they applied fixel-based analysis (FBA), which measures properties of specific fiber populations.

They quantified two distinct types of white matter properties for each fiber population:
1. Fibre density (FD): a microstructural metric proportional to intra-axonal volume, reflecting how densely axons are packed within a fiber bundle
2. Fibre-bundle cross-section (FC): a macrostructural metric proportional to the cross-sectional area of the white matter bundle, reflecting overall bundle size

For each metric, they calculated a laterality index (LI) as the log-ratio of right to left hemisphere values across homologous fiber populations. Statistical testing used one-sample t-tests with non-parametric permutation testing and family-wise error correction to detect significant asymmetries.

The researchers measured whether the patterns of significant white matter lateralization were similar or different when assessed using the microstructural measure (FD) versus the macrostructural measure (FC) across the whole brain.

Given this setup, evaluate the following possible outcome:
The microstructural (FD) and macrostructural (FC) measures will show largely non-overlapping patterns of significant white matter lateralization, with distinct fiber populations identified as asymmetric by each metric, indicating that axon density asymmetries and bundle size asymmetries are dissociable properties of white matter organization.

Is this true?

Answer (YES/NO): NO